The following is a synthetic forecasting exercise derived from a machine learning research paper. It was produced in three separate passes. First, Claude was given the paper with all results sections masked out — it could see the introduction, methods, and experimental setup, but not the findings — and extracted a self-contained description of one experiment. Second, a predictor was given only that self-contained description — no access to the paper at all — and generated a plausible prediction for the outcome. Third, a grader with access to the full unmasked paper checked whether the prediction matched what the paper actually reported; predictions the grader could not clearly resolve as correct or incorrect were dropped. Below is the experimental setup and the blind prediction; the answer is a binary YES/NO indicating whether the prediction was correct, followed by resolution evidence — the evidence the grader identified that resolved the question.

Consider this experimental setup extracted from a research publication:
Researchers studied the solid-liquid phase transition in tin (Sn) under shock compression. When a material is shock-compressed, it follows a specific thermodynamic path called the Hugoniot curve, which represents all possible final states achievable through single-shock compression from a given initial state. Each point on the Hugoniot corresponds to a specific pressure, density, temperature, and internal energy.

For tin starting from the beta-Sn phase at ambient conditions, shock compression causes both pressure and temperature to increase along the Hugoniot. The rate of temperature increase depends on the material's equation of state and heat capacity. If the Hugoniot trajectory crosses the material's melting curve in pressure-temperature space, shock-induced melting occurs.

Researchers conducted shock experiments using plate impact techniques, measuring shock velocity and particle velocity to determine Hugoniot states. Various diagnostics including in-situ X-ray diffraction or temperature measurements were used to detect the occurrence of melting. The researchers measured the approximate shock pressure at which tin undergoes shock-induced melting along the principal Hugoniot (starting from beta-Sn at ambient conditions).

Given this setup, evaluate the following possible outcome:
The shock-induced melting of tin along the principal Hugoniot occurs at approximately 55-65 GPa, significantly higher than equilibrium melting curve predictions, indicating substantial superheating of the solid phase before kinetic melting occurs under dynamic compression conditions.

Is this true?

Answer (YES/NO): NO